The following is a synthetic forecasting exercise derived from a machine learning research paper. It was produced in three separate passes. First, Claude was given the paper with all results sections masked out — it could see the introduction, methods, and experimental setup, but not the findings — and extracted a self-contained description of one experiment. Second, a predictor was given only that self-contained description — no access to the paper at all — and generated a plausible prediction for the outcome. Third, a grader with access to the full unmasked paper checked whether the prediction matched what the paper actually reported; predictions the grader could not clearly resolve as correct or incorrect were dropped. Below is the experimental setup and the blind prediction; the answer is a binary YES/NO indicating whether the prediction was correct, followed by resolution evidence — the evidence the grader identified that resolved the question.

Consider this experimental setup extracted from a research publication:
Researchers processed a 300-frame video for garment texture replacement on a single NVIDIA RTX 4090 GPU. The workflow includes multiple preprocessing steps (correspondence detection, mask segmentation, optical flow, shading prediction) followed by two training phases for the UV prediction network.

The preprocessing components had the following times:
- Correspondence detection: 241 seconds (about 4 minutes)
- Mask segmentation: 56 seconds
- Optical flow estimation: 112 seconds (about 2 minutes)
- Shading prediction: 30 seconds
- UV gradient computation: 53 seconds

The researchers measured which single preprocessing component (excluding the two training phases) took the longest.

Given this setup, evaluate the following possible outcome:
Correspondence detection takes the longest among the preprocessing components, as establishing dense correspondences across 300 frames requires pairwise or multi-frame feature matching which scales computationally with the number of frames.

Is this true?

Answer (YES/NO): YES